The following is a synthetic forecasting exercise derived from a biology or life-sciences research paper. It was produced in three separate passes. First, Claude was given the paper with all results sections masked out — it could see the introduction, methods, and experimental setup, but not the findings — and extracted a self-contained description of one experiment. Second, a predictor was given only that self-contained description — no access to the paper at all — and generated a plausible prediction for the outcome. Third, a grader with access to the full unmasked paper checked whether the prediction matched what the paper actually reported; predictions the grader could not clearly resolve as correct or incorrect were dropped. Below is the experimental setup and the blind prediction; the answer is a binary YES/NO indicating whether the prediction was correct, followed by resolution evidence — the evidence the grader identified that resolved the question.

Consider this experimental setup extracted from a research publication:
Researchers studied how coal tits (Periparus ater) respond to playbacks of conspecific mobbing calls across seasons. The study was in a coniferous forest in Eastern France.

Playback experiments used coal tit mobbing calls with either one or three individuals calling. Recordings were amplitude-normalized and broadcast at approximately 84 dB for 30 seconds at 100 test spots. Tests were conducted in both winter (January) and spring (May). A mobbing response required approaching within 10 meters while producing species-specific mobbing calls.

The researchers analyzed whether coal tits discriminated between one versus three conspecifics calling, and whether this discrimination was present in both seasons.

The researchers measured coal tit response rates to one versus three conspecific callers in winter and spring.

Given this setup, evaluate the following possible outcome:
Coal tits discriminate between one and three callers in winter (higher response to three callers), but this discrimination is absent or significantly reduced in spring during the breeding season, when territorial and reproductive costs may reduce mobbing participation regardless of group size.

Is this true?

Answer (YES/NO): YES